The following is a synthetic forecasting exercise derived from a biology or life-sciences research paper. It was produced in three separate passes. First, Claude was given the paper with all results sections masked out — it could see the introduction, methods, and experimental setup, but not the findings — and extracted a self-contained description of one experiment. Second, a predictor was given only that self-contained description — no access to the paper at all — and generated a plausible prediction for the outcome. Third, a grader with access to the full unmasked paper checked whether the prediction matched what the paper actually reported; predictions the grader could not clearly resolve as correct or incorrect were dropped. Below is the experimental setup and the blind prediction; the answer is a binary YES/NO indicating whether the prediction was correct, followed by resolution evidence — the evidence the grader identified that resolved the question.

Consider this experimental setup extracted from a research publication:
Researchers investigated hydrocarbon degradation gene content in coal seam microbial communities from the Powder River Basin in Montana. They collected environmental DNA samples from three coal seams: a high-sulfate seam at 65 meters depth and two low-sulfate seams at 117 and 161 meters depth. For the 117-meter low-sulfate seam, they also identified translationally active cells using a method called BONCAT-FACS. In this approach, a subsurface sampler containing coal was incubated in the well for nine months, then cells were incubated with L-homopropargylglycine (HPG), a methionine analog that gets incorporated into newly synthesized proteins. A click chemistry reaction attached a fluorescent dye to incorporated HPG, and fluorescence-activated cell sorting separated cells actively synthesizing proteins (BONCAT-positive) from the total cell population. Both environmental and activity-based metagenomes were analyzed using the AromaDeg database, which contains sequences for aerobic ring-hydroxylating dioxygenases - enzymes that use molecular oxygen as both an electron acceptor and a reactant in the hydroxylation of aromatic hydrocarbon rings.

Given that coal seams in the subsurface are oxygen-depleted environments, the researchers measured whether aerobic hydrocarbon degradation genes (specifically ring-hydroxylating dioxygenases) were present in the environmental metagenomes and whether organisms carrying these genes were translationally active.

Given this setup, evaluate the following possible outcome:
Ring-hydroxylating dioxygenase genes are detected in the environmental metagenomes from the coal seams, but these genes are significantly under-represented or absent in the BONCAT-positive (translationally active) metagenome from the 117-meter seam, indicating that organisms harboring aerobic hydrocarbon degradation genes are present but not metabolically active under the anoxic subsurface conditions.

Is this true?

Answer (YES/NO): NO